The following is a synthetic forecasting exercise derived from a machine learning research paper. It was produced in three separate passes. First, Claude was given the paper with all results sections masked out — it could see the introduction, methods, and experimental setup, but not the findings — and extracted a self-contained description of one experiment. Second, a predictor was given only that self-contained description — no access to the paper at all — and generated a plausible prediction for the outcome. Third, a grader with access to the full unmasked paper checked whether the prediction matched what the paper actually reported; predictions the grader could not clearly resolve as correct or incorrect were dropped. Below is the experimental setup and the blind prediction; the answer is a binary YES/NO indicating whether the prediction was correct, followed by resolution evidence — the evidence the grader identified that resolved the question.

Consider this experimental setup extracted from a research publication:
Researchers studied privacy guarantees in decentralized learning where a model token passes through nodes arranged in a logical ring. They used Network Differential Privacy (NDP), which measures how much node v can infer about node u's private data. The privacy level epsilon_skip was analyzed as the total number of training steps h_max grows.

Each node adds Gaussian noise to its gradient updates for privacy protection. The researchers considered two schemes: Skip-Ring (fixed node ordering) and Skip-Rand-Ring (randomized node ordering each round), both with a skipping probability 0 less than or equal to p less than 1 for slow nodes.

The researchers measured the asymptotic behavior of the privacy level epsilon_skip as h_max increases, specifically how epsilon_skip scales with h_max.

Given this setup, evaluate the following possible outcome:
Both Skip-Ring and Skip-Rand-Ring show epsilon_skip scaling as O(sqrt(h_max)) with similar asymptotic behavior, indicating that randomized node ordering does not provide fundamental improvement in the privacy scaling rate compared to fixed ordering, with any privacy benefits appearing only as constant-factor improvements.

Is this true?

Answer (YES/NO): NO